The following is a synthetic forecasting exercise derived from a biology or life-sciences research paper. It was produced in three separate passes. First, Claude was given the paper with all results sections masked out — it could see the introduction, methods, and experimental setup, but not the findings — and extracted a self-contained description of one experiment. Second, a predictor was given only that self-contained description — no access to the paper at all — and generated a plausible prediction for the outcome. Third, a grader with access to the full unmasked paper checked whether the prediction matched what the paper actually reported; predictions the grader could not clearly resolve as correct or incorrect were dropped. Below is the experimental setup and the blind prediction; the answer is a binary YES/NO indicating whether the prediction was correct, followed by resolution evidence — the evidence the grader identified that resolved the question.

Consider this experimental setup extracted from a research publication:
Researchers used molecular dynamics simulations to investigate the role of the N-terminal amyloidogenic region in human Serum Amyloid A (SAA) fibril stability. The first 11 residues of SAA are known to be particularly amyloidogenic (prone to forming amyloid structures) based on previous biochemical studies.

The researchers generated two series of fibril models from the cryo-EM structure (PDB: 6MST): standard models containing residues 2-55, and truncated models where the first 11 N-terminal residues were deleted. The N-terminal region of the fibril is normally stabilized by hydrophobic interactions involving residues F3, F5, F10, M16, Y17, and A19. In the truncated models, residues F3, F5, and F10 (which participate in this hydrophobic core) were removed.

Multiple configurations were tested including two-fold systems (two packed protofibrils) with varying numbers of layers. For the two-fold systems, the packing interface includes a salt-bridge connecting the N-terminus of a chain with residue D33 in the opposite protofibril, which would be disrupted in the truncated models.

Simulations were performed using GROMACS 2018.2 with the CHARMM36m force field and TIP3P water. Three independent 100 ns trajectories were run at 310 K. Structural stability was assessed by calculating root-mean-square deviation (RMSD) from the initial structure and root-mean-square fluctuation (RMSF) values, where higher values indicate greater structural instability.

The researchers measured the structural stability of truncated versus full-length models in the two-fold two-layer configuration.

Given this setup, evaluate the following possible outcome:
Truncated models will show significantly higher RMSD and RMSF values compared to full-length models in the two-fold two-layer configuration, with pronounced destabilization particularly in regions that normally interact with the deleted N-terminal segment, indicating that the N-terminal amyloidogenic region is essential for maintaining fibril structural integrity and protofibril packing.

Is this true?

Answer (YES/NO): YES